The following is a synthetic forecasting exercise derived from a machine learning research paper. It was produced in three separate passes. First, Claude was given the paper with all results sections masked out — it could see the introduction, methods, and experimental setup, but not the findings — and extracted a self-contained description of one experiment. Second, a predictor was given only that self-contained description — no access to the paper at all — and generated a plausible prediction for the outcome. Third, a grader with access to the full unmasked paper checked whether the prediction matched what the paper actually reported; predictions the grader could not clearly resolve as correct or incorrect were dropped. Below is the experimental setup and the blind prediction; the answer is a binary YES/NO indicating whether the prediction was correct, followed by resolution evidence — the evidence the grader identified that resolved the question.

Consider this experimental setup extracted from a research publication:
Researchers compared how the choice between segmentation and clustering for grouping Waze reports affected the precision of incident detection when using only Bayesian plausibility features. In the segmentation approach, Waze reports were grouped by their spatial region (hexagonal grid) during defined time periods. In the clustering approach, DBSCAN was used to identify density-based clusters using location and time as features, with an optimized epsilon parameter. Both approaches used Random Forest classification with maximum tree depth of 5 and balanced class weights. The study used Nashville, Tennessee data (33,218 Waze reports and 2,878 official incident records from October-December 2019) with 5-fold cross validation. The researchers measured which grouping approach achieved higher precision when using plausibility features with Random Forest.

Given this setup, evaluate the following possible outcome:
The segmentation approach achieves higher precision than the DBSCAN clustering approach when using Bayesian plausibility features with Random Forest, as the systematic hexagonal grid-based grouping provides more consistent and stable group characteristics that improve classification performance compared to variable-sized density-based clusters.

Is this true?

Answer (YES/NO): NO